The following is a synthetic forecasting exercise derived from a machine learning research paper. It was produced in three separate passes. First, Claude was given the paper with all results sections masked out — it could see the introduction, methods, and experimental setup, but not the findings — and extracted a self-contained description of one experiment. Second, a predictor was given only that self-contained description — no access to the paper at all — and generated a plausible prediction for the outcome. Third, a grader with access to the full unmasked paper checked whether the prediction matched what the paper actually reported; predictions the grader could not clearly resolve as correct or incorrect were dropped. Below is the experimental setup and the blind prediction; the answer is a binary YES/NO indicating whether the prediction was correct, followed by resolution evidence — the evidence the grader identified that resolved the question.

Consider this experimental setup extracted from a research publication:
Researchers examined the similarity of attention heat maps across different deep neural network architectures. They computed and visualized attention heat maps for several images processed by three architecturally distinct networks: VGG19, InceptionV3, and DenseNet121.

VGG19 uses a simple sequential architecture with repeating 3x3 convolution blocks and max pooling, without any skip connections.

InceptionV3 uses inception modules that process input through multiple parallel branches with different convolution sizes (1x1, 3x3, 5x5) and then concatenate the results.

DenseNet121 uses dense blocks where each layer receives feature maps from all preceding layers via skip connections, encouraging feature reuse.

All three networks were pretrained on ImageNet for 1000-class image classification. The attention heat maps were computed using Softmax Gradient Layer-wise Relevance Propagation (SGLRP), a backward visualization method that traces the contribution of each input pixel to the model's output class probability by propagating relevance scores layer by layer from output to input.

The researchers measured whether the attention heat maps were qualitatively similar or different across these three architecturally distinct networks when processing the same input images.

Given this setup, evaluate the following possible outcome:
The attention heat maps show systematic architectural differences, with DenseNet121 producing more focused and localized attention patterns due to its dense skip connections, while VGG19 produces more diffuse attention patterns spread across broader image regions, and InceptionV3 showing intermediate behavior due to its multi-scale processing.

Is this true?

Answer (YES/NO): NO